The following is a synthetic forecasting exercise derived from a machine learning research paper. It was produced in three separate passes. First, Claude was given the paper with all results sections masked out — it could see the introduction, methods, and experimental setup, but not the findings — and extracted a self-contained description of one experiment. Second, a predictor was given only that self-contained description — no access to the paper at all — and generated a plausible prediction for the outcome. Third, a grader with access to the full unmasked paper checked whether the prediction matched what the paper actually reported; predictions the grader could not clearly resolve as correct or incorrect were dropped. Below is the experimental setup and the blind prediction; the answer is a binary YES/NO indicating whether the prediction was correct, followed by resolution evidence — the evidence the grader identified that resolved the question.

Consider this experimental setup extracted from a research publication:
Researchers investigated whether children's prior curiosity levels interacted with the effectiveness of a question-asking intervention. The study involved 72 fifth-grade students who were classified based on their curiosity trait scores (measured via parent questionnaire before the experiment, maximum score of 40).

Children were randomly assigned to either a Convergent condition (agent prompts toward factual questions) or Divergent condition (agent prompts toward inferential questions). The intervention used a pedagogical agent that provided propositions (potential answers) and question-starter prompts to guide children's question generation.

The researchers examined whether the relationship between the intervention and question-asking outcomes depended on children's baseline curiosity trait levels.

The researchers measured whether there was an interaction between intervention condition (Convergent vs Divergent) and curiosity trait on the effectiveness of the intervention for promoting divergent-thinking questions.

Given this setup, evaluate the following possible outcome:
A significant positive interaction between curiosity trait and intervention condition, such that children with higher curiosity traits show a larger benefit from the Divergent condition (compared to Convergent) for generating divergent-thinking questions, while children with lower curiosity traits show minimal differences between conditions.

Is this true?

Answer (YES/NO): NO